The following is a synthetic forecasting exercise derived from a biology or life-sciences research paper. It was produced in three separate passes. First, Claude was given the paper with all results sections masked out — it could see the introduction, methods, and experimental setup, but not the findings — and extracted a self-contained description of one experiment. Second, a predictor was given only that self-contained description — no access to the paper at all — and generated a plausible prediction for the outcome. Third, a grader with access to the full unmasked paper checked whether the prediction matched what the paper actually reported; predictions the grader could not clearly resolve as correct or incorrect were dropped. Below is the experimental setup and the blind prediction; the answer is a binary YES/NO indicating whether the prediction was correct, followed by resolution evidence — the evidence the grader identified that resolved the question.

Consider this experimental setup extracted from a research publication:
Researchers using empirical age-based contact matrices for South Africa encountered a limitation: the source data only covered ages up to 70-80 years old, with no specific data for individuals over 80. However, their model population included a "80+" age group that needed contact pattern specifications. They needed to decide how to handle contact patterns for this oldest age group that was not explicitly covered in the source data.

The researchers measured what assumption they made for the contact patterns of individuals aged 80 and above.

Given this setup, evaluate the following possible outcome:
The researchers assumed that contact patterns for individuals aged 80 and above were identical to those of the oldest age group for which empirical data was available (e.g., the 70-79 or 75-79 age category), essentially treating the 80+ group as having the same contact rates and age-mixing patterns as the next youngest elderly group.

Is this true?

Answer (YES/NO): YES